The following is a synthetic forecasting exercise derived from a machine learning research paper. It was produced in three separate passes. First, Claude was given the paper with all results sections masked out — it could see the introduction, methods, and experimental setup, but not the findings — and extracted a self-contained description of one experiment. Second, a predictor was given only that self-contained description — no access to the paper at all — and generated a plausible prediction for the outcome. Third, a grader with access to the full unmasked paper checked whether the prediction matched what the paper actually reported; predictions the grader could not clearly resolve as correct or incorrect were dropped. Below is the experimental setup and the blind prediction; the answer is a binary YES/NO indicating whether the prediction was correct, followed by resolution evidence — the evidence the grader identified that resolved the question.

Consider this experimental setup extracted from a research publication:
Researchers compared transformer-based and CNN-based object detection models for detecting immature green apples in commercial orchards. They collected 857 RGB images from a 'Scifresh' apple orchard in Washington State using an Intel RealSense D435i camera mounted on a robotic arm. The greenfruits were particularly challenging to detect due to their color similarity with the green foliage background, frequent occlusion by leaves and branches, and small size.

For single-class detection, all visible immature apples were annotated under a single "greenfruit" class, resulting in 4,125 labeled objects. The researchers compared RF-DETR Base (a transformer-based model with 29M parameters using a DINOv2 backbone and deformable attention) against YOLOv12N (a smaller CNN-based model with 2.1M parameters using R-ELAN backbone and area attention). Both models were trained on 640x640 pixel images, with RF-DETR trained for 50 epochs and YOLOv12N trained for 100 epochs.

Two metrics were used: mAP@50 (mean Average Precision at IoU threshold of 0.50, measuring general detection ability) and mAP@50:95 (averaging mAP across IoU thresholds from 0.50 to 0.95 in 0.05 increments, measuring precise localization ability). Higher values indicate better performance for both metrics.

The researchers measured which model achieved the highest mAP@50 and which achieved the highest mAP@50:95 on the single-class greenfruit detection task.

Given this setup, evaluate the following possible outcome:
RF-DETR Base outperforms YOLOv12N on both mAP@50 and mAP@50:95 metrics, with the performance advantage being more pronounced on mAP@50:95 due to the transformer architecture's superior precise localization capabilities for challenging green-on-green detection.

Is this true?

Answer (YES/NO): NO